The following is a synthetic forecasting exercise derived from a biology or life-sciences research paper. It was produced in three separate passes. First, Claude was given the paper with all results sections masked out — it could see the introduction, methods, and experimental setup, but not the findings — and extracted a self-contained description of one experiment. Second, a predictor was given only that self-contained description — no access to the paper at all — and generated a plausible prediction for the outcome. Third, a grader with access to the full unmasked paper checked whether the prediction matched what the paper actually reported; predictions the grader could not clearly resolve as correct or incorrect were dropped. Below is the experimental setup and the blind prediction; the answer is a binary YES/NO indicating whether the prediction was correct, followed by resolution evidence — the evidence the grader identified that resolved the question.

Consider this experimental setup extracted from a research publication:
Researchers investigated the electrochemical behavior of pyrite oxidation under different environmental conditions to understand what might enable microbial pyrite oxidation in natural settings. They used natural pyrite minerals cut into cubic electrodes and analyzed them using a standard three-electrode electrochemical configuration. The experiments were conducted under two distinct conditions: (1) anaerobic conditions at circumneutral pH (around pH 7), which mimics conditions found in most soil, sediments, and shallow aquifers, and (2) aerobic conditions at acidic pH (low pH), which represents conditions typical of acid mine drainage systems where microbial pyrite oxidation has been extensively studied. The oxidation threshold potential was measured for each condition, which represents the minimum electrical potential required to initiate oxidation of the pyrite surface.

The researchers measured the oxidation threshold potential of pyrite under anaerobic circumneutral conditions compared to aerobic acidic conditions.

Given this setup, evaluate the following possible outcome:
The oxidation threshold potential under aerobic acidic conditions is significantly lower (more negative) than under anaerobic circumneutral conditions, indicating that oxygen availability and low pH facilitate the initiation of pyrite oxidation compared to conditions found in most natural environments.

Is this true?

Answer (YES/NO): NO